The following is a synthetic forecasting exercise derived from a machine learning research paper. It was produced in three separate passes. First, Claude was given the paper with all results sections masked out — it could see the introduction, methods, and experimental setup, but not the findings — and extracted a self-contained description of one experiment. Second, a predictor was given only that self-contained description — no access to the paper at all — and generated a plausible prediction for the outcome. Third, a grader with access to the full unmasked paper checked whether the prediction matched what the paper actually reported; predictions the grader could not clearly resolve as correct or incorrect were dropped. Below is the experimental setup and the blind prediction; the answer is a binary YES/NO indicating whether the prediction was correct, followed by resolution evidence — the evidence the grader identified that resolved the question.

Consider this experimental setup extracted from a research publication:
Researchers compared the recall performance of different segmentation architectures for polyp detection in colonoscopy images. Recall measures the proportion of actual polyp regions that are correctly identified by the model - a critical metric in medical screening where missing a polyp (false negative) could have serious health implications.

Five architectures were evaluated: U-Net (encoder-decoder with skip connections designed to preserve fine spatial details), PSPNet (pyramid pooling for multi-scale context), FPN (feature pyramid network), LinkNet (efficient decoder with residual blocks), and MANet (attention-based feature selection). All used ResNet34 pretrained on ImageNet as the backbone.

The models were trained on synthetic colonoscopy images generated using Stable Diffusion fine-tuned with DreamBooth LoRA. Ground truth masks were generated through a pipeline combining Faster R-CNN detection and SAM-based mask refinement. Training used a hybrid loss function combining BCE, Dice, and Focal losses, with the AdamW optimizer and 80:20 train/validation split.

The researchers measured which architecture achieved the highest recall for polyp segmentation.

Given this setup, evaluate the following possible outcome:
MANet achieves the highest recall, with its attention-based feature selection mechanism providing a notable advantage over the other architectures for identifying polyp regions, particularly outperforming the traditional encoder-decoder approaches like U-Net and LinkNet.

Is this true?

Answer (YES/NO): NO